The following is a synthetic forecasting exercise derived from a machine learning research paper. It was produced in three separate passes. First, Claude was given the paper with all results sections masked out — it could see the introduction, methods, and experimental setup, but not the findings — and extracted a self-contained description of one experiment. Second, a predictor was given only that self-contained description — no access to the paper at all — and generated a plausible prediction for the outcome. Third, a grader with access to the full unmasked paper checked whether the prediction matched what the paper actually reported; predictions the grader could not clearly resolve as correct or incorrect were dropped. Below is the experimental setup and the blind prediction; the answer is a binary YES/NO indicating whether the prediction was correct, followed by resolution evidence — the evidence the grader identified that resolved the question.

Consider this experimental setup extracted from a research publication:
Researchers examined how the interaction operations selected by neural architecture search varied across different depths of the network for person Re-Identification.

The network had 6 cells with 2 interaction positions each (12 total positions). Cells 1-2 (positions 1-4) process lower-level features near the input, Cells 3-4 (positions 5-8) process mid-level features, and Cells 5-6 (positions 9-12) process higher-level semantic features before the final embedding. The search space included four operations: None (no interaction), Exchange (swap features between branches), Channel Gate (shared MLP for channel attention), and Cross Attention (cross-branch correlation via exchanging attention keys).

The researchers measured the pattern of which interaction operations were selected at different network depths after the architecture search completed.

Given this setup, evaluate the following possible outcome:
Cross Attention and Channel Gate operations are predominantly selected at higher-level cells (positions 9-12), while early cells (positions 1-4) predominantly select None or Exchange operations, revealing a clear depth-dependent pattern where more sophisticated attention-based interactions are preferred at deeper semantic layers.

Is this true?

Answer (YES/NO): NO